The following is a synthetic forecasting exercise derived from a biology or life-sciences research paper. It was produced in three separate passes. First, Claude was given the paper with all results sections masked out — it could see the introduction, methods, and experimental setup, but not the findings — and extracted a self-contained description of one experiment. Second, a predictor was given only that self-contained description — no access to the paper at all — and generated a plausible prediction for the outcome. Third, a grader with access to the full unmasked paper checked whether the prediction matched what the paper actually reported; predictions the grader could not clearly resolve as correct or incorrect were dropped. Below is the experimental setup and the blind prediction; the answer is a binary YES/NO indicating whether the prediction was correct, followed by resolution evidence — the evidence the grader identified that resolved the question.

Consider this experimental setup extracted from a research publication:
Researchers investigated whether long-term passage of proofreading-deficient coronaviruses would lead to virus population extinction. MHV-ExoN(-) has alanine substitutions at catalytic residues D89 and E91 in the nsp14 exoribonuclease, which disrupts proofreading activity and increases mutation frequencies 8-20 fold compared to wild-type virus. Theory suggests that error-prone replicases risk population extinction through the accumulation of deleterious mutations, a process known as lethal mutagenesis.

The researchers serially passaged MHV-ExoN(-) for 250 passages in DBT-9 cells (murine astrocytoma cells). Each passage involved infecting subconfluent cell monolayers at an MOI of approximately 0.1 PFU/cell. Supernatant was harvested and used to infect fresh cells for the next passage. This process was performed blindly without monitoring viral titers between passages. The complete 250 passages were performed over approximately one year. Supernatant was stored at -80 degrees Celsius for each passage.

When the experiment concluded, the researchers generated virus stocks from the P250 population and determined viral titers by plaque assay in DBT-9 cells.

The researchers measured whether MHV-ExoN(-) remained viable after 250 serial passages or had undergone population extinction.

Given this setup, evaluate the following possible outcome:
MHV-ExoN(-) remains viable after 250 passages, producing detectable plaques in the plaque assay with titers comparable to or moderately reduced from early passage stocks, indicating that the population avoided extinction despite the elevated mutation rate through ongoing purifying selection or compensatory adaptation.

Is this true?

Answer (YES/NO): NO